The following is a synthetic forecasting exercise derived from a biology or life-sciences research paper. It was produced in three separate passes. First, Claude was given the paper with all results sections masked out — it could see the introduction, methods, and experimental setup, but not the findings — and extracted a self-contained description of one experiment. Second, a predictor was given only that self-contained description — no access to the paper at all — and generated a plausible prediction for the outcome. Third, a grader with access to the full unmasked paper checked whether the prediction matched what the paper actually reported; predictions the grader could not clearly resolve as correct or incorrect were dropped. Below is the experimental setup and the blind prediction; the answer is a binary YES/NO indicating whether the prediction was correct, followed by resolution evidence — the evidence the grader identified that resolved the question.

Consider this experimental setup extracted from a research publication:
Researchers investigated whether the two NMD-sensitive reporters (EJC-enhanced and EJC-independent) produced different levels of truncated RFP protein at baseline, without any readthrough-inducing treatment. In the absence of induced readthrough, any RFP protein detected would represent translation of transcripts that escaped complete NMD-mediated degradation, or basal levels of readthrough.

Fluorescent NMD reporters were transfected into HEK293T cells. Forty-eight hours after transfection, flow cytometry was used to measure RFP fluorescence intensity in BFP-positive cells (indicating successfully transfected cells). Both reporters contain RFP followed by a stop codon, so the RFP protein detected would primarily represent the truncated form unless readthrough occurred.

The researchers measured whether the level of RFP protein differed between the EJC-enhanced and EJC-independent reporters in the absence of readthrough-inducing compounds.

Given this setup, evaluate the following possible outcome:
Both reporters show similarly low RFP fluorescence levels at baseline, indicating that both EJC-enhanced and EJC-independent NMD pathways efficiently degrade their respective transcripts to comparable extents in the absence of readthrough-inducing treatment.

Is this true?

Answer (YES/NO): NO